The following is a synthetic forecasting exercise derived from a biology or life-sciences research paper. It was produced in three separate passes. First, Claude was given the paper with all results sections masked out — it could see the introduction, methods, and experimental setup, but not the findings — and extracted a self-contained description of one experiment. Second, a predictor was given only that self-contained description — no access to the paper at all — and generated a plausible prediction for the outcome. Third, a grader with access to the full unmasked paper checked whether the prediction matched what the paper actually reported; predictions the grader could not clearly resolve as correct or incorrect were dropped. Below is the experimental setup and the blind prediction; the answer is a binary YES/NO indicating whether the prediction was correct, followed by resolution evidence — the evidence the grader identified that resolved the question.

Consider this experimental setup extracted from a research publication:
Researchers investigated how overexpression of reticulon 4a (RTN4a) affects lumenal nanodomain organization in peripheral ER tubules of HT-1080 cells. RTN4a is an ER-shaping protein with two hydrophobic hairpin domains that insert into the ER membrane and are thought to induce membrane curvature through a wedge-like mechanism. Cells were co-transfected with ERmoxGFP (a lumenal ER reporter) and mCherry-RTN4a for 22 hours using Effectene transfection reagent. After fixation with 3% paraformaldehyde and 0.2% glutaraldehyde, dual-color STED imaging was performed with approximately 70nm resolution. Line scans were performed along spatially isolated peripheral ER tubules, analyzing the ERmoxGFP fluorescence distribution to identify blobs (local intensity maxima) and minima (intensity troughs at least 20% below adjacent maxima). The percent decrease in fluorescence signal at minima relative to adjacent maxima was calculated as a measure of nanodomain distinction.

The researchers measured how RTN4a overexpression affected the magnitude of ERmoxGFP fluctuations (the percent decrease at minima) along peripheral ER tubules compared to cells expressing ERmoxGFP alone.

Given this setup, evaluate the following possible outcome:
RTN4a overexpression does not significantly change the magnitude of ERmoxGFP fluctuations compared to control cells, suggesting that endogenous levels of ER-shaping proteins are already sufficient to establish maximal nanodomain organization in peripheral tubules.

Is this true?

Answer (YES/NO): NO